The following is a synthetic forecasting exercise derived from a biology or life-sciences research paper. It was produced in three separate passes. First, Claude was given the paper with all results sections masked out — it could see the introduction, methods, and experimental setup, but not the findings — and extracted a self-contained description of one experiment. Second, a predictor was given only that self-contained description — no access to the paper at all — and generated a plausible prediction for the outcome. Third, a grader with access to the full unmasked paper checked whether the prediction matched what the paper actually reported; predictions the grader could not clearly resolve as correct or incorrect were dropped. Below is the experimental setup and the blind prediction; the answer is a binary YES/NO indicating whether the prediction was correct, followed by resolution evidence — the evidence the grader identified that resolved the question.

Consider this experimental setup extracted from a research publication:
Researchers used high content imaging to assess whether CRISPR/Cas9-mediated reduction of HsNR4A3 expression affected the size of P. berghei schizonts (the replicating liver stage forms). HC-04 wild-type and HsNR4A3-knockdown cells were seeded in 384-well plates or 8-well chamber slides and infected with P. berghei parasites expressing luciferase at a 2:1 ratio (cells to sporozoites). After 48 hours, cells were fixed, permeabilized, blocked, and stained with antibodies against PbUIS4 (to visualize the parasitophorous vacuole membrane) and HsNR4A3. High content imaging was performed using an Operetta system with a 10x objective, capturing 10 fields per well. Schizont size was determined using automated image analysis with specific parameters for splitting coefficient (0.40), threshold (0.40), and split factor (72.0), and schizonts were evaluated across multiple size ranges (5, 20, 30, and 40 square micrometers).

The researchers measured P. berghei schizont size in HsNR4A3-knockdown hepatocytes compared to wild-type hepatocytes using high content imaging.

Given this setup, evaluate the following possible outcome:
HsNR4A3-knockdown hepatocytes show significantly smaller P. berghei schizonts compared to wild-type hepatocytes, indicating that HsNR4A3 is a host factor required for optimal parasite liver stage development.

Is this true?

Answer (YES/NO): YES